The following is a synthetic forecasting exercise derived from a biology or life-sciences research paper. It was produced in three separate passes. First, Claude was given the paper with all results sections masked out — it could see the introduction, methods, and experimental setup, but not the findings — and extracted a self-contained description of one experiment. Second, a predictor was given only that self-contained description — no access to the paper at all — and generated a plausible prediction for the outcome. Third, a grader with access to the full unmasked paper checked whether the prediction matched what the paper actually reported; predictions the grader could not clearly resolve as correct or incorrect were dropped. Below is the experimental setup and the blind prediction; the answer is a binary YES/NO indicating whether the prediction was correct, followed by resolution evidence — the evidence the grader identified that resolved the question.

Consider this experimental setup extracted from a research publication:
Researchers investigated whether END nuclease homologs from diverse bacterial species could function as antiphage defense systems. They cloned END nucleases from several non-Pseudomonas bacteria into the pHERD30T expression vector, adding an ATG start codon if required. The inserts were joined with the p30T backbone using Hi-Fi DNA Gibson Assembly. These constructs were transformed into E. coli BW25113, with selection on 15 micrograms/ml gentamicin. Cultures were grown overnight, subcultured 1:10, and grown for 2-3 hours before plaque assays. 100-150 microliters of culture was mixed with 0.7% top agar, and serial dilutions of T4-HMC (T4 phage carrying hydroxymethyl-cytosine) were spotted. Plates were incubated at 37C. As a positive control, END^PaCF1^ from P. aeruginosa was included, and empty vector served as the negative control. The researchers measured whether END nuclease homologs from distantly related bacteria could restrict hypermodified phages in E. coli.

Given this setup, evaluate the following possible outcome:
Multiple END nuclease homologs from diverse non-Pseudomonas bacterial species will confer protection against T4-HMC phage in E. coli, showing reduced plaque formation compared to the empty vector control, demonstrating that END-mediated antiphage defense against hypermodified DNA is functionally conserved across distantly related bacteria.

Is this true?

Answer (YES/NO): YES